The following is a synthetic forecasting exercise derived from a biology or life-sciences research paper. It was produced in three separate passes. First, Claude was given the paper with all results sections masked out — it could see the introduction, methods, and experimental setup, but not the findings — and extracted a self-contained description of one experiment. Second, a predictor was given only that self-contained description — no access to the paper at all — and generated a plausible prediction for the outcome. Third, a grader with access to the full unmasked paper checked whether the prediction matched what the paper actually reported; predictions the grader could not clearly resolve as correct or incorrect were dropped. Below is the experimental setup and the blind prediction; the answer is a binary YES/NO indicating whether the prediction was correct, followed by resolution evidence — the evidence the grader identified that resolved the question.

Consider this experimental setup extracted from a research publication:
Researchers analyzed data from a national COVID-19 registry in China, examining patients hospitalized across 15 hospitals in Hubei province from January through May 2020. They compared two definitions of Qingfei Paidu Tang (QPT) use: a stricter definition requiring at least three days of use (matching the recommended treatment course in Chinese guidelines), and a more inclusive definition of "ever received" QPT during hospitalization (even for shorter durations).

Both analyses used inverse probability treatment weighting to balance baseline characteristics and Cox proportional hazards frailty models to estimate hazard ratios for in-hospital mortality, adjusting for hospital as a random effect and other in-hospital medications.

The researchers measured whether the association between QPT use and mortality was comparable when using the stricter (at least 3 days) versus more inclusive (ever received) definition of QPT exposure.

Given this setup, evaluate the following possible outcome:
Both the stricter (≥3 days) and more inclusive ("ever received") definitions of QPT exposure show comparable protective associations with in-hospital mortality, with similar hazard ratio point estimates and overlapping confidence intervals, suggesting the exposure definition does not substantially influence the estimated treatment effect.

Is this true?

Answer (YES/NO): YES